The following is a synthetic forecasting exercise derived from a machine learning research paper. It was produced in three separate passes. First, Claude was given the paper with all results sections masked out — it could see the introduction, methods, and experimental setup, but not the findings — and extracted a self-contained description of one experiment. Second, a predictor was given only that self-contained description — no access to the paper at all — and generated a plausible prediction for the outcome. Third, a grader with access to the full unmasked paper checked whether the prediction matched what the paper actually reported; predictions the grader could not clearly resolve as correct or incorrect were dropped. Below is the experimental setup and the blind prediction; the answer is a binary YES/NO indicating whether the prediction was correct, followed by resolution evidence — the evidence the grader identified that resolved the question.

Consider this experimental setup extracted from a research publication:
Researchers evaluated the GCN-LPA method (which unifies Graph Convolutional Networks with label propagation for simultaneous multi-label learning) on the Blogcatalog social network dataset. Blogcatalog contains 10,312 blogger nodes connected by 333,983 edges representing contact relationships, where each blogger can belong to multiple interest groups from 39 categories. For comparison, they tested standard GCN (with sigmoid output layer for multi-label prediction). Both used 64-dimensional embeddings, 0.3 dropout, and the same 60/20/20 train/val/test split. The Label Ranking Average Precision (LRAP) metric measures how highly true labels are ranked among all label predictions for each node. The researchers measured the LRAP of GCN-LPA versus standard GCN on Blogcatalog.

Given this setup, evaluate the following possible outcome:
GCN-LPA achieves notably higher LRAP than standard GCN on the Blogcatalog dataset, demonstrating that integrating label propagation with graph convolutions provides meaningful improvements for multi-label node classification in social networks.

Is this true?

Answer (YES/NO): NO